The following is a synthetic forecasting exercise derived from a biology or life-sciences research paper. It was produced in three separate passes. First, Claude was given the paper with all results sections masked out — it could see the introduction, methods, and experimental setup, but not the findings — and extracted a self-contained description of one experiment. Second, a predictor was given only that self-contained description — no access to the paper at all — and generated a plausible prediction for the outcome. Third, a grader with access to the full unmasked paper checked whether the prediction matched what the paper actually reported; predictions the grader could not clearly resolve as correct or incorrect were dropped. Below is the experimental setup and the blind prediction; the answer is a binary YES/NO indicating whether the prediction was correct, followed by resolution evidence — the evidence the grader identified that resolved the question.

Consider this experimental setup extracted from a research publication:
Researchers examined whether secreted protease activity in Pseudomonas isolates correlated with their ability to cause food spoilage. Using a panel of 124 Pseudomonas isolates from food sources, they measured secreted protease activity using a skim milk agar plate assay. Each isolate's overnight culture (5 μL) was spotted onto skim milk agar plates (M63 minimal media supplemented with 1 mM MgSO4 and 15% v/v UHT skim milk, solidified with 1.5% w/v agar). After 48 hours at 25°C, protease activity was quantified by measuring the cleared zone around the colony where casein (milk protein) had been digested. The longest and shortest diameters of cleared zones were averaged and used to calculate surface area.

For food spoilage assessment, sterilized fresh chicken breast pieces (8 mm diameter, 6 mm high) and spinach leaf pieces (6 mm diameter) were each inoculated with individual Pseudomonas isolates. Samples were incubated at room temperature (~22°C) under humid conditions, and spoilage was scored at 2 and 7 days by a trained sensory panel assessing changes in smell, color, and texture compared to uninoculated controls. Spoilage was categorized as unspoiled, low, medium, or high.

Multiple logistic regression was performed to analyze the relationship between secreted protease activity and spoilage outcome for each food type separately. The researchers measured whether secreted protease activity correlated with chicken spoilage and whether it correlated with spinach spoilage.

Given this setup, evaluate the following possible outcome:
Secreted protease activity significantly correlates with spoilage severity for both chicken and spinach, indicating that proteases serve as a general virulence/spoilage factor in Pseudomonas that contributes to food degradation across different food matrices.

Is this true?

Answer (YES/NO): NO